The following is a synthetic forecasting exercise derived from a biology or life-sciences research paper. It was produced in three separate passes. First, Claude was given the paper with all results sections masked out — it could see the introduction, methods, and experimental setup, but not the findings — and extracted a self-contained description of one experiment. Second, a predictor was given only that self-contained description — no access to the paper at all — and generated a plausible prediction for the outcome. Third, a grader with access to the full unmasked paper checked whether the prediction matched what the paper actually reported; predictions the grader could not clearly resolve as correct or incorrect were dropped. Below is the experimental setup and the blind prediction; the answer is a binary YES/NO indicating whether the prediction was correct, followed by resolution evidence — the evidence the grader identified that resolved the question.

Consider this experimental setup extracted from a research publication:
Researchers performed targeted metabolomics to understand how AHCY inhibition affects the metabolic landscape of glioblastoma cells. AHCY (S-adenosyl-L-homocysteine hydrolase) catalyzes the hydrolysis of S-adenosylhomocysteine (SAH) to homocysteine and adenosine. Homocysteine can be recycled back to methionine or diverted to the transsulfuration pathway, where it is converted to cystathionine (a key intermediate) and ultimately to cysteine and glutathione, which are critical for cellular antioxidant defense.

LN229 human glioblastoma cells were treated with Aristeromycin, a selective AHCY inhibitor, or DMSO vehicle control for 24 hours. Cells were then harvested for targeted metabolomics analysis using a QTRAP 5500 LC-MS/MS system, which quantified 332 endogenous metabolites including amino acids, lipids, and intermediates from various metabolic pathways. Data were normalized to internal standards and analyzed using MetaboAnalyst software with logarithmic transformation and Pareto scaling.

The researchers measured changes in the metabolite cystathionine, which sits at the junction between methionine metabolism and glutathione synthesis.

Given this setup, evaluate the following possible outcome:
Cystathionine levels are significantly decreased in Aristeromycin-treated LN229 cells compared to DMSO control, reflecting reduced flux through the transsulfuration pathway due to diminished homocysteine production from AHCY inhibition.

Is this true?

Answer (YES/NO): YES